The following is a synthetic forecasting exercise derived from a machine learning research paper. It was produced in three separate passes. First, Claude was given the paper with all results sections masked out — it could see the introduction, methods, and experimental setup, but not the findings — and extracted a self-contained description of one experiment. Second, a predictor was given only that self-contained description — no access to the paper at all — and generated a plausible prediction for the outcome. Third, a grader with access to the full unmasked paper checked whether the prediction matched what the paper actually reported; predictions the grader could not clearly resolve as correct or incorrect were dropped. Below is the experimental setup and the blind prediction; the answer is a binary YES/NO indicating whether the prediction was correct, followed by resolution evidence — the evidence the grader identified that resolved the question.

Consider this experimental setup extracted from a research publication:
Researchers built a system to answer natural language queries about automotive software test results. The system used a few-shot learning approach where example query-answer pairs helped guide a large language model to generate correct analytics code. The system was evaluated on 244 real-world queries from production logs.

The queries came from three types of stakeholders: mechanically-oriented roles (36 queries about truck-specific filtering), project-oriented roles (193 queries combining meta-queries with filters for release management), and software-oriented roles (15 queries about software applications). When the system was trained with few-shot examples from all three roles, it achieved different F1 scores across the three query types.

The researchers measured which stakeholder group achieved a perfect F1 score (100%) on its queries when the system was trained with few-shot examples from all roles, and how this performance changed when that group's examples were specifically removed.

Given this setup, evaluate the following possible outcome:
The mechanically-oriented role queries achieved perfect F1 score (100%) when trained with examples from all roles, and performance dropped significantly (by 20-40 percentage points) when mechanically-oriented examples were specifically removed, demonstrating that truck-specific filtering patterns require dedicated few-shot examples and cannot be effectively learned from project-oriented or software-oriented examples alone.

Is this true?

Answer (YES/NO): NO